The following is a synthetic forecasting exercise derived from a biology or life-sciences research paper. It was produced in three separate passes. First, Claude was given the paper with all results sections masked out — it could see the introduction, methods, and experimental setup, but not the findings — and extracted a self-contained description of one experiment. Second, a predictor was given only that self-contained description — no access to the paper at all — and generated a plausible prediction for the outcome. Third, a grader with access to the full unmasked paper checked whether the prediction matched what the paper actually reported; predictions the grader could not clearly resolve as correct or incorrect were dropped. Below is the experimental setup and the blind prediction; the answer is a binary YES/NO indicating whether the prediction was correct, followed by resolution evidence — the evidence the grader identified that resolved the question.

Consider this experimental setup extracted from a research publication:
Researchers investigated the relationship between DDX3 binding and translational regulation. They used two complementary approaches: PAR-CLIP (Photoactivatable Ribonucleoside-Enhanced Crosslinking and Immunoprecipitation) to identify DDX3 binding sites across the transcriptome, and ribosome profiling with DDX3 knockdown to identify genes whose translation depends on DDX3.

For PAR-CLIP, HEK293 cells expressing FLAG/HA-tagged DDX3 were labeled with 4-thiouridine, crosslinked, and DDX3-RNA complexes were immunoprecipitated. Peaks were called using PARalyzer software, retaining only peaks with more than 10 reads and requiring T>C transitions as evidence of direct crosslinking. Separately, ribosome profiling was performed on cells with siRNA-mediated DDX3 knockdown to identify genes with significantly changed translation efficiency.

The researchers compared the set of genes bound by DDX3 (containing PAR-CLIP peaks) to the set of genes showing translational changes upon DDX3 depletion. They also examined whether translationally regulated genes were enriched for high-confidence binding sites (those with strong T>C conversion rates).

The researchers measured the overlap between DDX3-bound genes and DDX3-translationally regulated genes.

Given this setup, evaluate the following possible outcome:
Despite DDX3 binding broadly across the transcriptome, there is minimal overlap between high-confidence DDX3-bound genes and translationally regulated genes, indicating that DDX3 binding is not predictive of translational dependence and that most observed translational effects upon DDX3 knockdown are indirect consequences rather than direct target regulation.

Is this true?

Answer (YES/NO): NO